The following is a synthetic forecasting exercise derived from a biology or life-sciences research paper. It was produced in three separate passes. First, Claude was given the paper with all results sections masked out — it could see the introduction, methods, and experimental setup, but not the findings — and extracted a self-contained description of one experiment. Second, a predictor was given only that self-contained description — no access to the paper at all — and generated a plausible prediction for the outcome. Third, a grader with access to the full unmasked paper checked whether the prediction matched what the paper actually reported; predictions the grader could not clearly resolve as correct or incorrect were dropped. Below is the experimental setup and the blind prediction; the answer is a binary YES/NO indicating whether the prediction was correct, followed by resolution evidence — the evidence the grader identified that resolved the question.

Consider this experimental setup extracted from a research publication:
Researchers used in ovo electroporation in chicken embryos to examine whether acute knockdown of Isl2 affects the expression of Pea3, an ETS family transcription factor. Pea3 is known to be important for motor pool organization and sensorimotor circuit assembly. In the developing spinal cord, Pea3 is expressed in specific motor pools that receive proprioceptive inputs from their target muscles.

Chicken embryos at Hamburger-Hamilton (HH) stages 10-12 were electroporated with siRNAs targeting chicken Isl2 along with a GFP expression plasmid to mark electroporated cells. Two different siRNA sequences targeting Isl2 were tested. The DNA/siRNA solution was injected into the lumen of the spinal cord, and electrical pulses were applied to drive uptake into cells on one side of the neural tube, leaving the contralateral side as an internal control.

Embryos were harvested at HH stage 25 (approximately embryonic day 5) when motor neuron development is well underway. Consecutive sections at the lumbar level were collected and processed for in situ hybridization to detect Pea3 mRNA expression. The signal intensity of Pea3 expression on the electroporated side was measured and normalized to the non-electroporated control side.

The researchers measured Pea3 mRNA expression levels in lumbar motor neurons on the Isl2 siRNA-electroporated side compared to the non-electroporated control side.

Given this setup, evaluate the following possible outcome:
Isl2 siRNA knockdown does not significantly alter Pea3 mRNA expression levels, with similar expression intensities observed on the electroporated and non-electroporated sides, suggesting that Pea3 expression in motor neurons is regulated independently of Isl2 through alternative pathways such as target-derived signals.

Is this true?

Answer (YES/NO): NO